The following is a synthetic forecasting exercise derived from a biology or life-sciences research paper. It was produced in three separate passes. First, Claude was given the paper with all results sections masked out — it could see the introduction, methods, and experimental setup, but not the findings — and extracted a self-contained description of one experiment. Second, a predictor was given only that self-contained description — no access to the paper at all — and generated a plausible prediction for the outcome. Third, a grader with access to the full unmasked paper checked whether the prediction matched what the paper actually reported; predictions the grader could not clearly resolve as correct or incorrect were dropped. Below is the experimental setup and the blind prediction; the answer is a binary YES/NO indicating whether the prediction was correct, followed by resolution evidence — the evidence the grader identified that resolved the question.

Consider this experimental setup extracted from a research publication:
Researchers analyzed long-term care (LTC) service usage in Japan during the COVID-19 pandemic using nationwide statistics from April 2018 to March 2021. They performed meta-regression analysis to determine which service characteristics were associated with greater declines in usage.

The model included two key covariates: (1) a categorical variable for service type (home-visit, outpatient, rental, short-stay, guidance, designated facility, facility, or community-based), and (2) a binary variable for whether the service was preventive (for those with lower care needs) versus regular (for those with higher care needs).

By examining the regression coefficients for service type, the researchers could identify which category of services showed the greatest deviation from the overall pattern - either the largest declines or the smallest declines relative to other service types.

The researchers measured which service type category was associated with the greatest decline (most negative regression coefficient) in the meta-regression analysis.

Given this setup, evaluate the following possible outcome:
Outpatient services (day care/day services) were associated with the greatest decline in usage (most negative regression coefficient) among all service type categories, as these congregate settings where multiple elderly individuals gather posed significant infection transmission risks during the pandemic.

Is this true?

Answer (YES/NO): NO